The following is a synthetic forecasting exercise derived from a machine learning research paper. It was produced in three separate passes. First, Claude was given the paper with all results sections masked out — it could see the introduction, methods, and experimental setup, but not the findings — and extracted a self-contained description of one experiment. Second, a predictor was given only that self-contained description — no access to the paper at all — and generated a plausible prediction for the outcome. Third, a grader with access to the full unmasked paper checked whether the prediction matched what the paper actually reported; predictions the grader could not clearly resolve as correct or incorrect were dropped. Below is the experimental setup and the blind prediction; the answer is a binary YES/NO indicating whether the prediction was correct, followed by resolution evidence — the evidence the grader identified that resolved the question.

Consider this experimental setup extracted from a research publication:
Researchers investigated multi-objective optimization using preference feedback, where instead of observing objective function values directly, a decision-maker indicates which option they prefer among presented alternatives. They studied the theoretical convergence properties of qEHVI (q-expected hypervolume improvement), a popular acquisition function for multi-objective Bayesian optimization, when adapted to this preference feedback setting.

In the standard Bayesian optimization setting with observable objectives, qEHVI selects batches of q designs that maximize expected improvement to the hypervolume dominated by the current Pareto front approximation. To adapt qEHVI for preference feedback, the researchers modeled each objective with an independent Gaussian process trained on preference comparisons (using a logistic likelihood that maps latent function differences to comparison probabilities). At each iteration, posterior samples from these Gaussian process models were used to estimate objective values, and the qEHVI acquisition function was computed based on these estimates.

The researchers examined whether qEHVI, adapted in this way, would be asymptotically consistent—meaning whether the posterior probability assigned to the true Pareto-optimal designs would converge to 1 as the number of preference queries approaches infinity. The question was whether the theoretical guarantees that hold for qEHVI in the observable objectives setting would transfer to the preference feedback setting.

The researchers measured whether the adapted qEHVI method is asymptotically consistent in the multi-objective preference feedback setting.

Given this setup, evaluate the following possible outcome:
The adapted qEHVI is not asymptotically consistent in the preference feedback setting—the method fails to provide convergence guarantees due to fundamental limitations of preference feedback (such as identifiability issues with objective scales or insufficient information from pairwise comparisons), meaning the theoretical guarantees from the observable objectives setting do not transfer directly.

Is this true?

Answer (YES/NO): YES